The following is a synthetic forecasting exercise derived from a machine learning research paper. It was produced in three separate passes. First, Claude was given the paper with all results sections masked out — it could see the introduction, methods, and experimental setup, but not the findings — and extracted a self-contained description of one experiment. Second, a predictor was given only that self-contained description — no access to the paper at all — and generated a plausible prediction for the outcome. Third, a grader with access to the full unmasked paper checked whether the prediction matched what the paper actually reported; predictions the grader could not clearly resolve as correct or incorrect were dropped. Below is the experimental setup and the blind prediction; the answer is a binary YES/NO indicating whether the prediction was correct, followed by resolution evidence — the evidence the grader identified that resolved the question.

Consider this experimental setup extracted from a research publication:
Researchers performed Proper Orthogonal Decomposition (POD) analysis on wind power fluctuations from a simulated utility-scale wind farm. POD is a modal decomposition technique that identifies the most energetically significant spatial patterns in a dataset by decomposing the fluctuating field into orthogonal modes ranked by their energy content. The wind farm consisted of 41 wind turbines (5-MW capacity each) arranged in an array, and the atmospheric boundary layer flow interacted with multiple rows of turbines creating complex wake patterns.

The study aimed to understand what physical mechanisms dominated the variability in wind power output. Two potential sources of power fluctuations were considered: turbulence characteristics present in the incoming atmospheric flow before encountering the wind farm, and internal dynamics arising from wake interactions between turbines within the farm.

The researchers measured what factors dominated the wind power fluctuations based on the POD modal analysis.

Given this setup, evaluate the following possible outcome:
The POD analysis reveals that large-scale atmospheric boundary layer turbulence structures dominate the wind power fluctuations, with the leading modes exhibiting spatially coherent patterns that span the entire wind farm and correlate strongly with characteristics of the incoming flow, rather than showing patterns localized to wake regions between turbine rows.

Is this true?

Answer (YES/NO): NO